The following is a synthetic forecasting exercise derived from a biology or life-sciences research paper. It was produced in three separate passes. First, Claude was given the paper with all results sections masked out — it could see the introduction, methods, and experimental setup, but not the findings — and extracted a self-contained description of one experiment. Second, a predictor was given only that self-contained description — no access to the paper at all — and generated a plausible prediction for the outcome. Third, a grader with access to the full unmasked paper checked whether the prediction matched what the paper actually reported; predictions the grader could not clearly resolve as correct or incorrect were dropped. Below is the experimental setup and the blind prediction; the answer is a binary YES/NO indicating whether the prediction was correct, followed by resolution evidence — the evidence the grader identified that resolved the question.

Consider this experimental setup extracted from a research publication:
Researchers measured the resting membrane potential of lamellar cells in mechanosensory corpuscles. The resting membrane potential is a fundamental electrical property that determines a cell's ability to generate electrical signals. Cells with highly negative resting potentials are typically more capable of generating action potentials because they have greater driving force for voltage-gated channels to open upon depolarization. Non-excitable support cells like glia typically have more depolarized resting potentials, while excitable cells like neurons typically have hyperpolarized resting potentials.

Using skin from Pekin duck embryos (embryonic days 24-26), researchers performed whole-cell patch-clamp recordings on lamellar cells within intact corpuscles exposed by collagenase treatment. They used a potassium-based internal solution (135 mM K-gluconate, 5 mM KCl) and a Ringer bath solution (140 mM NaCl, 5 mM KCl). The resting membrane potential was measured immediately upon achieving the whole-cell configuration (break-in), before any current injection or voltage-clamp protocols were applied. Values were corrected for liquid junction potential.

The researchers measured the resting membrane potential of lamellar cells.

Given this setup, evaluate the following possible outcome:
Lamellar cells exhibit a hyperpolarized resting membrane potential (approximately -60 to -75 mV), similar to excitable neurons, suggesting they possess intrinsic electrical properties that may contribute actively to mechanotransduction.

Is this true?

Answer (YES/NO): NO